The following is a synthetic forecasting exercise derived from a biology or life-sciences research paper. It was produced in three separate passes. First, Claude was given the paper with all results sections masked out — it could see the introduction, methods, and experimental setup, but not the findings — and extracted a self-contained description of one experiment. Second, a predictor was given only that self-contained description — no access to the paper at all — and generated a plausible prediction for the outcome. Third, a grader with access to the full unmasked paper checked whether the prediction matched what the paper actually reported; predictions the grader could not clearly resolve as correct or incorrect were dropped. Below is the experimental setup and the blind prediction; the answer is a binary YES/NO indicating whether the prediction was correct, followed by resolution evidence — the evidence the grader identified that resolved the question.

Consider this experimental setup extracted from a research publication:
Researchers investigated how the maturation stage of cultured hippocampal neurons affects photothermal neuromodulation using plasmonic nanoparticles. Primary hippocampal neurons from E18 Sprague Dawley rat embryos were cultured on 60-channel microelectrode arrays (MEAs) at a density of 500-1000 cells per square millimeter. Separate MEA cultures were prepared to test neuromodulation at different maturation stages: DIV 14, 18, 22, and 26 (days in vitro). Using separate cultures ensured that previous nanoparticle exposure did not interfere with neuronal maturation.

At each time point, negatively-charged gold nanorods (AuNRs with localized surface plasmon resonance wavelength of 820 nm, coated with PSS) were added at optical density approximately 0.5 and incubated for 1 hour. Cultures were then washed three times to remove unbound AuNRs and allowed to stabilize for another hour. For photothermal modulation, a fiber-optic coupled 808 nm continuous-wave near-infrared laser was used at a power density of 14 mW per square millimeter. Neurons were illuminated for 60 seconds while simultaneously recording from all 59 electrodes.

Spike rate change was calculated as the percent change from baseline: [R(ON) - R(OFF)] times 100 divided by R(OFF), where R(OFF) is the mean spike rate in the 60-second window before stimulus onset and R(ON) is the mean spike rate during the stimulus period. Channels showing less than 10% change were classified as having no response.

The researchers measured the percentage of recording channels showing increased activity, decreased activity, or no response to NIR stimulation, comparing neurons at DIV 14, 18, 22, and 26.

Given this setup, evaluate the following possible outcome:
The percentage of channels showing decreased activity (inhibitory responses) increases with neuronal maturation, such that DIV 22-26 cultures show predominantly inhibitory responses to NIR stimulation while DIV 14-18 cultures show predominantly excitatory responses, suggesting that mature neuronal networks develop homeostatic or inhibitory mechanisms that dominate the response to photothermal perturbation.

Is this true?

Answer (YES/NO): NO